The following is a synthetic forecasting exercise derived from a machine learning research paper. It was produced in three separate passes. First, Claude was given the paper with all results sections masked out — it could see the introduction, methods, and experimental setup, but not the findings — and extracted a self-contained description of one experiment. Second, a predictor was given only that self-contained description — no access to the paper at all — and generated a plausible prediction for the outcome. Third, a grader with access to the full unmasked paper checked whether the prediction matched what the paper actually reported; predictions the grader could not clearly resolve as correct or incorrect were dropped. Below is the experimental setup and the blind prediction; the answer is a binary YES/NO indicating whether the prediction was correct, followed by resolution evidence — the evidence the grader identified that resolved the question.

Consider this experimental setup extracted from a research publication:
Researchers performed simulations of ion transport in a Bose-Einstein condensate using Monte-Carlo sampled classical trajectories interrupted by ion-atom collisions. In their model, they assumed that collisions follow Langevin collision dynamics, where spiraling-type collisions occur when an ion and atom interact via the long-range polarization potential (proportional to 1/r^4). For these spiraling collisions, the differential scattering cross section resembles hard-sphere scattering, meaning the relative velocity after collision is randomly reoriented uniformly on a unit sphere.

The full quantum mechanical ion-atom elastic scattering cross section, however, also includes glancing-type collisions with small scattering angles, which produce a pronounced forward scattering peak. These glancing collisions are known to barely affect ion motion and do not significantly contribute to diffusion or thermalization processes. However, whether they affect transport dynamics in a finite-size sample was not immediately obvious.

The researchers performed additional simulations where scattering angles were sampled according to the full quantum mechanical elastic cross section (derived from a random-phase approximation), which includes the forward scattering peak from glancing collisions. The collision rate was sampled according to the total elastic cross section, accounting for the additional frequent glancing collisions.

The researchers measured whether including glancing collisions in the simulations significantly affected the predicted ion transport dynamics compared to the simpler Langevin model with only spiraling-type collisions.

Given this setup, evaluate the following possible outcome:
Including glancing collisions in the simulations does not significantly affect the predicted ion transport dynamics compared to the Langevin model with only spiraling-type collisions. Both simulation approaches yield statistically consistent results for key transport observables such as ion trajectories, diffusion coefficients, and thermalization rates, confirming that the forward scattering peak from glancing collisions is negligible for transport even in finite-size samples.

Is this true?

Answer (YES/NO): YES